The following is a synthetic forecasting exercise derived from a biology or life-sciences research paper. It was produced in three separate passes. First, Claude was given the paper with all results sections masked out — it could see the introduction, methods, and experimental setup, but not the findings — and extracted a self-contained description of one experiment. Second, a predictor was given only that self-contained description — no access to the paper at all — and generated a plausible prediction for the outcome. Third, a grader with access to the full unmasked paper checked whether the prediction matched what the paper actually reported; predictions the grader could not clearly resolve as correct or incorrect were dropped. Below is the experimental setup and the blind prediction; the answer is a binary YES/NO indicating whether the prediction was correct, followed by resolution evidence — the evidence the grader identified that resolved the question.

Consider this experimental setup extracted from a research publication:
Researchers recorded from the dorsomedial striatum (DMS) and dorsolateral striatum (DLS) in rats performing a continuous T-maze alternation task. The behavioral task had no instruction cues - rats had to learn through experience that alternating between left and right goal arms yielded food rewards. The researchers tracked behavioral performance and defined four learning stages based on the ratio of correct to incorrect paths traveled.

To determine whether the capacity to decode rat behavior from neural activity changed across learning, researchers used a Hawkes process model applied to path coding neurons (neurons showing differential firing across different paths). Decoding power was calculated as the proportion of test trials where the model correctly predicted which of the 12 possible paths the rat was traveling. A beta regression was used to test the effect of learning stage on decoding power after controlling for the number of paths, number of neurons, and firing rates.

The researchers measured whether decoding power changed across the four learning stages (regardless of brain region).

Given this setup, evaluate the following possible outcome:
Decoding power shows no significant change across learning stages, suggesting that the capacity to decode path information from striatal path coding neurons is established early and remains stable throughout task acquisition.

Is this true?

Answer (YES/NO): NO